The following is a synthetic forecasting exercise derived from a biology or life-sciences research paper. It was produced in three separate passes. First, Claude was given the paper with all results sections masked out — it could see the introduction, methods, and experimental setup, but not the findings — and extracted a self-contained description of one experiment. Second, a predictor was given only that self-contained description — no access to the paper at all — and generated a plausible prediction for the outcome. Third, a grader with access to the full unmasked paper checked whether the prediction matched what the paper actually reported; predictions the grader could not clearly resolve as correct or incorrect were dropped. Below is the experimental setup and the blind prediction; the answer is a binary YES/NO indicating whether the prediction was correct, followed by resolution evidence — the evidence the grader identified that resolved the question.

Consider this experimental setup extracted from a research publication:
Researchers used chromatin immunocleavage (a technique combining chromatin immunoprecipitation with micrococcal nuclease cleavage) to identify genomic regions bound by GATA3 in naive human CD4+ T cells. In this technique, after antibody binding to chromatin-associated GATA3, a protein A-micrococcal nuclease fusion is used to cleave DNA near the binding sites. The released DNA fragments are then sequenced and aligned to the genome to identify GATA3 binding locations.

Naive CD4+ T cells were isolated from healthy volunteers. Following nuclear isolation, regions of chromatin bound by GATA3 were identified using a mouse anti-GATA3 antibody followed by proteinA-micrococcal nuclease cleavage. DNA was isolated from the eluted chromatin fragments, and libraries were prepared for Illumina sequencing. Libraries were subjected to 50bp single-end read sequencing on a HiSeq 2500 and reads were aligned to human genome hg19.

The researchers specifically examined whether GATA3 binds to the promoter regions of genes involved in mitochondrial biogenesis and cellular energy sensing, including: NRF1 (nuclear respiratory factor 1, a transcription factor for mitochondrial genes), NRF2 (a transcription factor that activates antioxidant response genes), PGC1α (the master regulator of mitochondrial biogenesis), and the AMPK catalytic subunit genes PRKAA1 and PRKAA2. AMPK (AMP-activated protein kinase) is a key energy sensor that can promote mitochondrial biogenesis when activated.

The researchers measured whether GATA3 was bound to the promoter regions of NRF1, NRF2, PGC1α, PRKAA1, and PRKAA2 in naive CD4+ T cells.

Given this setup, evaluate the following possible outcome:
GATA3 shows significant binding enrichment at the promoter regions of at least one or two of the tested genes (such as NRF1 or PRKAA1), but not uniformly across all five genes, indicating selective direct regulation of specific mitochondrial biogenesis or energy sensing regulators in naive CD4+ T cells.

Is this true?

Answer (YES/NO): NO